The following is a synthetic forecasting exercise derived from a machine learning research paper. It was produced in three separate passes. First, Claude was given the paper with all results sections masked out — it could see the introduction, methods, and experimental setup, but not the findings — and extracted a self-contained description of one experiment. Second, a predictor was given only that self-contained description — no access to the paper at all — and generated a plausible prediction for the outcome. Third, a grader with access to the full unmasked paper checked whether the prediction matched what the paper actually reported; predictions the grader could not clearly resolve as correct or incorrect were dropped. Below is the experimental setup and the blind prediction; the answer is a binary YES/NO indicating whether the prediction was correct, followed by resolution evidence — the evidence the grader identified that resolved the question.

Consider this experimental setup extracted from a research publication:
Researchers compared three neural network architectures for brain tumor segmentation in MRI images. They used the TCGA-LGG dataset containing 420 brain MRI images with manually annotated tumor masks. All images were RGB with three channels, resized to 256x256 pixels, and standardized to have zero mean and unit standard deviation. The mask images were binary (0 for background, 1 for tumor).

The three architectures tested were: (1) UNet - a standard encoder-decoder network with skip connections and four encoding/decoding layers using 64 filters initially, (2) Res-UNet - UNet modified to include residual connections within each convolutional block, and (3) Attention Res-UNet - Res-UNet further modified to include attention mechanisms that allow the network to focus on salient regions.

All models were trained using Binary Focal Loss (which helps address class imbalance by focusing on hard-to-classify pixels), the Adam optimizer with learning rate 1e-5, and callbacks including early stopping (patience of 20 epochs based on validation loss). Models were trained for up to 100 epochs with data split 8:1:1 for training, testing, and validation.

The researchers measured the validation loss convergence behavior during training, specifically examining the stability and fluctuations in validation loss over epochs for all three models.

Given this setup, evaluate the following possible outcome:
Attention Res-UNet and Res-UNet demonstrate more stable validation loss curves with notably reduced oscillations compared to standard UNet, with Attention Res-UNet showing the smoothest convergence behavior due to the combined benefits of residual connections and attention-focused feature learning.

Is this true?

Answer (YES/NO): YES